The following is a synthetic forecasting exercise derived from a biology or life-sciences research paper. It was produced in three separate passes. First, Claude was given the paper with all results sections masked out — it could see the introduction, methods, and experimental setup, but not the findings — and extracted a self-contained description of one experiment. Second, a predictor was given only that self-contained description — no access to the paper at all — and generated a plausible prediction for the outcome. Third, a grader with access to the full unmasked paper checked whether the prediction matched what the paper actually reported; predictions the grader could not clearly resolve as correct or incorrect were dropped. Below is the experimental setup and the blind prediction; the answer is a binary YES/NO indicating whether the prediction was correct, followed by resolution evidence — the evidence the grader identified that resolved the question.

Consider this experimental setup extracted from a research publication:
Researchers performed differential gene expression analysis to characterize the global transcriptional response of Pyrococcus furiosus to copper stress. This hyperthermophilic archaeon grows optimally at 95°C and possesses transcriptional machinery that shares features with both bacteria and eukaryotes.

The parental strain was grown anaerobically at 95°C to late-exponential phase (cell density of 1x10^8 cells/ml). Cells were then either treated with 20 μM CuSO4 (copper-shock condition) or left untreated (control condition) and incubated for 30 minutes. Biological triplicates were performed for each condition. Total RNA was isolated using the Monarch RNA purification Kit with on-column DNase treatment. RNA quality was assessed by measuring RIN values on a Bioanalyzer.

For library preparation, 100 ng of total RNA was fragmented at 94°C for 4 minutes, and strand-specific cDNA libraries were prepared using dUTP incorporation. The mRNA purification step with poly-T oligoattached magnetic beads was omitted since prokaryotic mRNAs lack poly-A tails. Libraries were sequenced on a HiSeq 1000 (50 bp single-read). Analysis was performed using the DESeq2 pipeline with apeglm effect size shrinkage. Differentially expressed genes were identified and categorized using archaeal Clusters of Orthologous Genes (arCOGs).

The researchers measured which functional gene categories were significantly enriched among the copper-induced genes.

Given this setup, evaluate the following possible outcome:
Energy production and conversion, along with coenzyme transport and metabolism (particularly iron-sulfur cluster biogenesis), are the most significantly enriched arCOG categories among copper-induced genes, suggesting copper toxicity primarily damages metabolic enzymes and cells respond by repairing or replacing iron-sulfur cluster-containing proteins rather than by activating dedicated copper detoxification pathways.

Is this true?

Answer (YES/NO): NO